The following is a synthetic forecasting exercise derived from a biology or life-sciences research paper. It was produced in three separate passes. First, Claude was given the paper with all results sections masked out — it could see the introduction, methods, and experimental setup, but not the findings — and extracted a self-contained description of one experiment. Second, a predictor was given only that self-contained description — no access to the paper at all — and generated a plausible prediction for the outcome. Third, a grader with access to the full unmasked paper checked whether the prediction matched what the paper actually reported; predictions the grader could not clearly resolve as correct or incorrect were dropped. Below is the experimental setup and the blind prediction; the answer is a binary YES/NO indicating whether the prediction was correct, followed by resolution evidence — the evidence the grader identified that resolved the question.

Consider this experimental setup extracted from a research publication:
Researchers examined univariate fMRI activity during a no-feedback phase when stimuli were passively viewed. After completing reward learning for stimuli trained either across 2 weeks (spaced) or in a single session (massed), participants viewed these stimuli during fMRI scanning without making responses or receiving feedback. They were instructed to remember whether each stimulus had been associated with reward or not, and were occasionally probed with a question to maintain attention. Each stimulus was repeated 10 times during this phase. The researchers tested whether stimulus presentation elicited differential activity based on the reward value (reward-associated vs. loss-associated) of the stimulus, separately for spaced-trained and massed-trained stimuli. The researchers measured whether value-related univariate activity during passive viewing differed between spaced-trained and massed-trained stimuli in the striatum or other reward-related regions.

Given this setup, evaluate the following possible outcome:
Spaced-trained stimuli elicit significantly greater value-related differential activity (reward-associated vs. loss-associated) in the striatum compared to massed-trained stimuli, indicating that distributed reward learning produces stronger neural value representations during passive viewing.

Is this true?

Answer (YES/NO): NO